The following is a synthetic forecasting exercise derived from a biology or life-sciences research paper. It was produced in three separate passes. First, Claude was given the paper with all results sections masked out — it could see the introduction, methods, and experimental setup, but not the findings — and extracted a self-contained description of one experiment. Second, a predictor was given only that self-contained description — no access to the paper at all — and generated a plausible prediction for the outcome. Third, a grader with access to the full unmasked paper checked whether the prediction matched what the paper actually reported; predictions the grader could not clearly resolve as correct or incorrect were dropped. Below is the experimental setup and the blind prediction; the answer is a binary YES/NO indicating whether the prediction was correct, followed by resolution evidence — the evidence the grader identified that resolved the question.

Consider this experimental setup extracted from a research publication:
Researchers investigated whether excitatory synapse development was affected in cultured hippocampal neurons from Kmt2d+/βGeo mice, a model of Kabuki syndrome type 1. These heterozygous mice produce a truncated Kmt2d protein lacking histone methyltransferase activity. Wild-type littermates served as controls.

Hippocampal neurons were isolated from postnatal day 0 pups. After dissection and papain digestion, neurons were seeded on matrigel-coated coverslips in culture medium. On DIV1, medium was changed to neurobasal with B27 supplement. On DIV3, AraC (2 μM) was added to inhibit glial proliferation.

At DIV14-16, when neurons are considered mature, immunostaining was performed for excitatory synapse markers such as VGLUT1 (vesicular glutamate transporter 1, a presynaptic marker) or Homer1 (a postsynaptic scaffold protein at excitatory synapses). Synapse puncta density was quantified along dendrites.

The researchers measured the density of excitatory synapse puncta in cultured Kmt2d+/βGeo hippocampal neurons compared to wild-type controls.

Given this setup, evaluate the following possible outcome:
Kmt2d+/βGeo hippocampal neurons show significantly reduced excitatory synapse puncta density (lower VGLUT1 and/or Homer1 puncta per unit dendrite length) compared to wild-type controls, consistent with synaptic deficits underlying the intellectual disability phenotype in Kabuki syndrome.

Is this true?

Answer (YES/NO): NO